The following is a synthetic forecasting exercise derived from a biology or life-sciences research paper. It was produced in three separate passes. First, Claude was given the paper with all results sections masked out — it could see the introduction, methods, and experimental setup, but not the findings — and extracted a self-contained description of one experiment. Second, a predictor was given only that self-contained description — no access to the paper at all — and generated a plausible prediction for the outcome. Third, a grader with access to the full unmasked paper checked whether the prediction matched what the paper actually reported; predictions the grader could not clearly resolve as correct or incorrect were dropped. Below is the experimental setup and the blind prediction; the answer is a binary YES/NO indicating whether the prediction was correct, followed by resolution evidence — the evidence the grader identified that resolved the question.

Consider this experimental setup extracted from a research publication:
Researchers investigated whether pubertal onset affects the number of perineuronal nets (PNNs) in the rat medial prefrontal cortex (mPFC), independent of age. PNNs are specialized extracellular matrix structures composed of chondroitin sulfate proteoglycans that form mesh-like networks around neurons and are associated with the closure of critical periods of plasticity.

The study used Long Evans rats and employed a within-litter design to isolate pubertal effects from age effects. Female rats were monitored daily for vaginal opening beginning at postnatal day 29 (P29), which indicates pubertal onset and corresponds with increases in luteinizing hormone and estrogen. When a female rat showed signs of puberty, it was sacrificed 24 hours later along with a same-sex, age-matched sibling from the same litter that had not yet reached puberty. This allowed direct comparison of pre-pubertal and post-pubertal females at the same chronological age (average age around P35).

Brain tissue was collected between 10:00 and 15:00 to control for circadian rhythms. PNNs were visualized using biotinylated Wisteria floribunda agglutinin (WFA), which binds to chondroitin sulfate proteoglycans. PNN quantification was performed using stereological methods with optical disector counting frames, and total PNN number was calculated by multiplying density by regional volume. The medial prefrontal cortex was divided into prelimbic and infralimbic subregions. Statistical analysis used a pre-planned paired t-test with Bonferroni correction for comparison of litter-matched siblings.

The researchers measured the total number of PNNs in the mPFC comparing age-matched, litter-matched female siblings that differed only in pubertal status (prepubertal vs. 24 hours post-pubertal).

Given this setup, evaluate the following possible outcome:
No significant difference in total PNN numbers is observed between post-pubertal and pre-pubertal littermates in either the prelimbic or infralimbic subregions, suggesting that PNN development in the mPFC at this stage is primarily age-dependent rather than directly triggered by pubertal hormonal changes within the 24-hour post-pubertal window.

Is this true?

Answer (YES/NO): NO